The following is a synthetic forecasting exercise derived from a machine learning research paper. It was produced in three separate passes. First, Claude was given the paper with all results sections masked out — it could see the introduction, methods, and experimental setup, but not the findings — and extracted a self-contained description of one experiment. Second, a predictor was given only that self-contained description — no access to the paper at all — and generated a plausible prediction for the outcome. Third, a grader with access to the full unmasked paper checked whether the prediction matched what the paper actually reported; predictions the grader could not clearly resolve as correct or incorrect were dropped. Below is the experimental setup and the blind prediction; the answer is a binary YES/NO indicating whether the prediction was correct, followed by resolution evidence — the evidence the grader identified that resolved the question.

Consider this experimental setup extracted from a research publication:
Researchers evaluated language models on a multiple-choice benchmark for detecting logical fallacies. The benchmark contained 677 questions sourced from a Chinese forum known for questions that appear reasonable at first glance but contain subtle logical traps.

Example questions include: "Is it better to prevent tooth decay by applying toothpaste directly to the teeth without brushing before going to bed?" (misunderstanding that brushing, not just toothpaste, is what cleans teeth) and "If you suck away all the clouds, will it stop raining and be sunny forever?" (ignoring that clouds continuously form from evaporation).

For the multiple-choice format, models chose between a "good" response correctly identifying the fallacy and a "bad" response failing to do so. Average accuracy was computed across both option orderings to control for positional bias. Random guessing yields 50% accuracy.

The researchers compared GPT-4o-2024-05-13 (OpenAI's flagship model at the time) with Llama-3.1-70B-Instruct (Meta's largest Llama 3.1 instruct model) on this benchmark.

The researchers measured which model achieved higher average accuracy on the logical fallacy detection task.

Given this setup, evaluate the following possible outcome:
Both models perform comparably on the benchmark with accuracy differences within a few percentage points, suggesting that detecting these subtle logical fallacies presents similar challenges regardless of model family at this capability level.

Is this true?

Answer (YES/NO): YES